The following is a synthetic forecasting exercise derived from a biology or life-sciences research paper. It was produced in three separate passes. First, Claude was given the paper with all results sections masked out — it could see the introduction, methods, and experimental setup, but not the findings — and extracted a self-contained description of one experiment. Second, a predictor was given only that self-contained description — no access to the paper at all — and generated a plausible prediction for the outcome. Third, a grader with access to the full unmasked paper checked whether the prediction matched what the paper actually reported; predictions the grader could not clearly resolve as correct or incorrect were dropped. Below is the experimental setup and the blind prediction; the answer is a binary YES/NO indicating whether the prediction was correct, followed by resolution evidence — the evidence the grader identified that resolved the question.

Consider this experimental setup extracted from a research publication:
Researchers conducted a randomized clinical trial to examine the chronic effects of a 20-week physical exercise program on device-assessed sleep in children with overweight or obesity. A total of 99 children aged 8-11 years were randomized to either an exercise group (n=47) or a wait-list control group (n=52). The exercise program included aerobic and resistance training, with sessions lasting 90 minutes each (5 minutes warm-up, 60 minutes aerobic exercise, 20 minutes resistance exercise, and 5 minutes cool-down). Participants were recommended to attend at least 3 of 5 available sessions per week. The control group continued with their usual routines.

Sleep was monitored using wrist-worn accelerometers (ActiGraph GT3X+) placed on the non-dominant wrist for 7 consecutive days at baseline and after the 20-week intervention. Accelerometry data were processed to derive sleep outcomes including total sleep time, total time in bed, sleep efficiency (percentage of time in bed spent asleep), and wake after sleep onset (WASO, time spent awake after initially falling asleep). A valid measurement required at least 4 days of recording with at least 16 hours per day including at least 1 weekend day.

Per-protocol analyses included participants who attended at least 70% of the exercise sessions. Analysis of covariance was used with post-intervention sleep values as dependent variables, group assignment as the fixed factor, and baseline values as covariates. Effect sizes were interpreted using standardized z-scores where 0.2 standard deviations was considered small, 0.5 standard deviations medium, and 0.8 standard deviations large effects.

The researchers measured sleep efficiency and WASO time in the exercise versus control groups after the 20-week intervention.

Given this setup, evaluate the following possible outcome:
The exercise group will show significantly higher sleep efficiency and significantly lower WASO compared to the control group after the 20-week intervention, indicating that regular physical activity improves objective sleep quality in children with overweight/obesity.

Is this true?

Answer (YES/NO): NO